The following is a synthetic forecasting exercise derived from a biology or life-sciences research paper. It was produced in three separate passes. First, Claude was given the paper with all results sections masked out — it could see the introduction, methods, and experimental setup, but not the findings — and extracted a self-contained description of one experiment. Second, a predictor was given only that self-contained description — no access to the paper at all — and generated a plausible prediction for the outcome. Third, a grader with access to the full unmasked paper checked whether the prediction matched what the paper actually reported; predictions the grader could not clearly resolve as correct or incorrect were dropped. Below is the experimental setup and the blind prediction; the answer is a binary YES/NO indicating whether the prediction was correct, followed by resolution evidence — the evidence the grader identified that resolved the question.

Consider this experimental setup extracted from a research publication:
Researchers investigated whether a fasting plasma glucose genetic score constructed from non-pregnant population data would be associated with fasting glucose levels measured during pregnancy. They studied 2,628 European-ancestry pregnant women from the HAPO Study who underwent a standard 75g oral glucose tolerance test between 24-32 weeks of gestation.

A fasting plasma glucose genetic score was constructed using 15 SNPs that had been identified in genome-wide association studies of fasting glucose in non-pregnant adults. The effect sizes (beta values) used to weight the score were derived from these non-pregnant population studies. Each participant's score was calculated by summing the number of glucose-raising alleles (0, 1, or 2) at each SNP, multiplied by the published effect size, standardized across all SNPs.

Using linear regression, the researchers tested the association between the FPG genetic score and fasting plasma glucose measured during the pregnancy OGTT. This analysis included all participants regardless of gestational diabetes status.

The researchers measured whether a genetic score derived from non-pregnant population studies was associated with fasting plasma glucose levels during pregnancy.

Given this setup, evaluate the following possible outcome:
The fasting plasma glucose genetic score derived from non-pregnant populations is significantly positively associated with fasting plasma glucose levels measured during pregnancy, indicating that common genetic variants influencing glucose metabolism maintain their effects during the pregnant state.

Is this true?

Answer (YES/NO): YES